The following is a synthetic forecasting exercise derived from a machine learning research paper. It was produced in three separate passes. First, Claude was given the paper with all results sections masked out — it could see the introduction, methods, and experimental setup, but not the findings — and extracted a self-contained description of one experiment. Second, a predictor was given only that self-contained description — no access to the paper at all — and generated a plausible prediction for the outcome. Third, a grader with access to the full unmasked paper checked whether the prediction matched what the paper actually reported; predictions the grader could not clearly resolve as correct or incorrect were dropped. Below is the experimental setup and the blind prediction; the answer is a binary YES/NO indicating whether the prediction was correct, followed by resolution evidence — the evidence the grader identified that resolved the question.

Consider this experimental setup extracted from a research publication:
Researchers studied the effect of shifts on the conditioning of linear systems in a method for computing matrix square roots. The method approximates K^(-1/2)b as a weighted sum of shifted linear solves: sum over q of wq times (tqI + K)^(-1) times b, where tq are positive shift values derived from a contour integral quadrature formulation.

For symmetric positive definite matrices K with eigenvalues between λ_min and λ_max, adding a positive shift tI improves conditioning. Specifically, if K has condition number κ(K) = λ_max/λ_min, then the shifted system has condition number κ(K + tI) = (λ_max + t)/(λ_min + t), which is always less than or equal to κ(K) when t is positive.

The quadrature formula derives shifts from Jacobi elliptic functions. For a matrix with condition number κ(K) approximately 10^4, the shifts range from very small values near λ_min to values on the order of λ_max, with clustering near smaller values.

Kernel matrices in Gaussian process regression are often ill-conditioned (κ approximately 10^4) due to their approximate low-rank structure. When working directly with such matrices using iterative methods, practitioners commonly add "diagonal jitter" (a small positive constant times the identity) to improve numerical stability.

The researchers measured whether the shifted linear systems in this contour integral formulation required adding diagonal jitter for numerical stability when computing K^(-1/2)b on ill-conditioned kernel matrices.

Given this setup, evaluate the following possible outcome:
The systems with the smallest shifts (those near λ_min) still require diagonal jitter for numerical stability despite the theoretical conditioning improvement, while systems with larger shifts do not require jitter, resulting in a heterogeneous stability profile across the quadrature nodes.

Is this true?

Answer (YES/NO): NO